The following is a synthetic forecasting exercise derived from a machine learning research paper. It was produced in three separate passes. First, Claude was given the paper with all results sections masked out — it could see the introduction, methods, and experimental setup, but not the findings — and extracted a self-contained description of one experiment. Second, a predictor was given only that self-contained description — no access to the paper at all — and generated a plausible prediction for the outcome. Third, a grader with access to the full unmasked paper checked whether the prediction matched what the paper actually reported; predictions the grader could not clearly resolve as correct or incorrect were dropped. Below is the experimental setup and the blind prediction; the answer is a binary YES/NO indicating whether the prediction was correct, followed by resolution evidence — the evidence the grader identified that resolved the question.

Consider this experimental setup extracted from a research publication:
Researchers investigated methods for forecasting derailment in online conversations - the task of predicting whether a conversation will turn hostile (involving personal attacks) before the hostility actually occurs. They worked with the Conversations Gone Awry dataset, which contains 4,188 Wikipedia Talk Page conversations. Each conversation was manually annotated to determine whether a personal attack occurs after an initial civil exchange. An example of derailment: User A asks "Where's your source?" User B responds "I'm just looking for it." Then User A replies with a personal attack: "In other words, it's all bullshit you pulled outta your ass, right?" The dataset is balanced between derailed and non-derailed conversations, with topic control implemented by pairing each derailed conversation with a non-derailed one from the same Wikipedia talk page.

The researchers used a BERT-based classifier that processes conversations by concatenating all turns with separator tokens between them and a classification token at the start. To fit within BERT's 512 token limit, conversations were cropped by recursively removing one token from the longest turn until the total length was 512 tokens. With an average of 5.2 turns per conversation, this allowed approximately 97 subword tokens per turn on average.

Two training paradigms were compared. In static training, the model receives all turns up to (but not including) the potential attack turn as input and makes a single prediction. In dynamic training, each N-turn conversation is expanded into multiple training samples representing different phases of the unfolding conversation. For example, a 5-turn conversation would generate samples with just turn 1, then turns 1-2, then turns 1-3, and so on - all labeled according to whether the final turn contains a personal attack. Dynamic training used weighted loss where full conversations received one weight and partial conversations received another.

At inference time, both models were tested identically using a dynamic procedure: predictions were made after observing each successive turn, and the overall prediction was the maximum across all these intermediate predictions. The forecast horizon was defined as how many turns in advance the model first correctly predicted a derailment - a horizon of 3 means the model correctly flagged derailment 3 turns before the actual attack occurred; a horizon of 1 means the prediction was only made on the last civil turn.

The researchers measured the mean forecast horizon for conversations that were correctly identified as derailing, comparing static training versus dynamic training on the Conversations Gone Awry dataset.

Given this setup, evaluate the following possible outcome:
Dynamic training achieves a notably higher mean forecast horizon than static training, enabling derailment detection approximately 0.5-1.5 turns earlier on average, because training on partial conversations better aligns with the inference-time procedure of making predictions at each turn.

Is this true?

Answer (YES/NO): NO